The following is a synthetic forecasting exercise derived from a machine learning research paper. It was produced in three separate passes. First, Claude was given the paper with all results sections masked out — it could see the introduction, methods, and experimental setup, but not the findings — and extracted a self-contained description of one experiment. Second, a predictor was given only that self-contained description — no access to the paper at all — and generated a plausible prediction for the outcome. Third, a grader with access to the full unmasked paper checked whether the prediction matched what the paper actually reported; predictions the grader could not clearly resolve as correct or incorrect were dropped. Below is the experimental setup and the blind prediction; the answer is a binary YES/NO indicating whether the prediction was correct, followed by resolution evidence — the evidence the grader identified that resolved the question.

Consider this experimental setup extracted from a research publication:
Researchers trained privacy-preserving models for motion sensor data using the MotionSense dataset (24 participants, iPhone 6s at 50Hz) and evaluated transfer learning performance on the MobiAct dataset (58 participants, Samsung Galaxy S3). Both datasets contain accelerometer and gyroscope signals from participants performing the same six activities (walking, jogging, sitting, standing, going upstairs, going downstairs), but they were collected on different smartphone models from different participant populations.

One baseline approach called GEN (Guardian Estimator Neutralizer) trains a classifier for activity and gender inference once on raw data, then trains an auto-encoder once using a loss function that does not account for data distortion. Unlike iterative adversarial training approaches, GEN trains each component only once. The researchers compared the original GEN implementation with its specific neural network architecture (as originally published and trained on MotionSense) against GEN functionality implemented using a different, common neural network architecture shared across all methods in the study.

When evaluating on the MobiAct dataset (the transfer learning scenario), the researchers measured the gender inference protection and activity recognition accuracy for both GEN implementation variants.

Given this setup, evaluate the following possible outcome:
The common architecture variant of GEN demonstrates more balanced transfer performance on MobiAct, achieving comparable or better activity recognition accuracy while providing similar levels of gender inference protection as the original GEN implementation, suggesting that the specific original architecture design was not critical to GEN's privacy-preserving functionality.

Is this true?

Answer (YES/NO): NO